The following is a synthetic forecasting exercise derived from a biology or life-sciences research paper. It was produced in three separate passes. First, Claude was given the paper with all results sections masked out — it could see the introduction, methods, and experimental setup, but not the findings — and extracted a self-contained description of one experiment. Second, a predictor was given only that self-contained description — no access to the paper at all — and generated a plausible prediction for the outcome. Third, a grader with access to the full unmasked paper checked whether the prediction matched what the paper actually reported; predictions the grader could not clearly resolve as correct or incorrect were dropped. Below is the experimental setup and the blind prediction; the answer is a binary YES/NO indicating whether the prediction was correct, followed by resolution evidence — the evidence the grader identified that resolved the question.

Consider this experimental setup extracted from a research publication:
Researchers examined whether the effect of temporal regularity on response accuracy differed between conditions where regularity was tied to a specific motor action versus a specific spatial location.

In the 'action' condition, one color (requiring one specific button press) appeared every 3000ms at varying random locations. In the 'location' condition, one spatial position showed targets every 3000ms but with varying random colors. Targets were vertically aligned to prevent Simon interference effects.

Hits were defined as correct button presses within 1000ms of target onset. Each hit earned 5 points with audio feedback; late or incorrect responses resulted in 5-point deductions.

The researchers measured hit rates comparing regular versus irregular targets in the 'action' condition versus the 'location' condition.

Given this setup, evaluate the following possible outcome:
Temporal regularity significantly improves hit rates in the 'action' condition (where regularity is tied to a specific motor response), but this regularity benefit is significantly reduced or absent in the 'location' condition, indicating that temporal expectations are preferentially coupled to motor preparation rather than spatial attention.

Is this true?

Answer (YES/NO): NO